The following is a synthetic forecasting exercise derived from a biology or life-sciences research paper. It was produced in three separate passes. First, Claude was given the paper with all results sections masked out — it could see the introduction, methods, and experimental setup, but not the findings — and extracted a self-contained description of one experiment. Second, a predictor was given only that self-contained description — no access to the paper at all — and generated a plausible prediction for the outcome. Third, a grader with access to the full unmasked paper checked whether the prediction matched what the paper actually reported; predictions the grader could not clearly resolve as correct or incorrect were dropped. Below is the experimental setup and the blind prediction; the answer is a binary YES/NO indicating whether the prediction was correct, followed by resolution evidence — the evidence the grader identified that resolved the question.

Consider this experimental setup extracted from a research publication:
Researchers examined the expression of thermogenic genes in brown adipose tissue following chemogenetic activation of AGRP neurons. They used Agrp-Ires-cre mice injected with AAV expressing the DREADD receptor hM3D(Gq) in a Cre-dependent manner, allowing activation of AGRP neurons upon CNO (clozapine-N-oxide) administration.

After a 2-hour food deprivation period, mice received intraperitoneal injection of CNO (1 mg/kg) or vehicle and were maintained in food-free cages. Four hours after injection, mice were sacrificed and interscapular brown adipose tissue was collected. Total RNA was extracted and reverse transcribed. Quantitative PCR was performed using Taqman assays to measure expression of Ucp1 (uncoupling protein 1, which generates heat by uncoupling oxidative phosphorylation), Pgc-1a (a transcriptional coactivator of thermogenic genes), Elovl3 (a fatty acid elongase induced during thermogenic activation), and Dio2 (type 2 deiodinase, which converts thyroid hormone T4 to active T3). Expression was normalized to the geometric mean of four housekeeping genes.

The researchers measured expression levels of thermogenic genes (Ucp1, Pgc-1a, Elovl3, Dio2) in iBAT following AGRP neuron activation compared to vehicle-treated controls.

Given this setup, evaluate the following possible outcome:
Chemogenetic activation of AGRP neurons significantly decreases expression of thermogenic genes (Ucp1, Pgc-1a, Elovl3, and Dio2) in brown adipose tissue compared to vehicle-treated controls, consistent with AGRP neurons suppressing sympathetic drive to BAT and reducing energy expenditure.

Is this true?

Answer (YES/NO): NO